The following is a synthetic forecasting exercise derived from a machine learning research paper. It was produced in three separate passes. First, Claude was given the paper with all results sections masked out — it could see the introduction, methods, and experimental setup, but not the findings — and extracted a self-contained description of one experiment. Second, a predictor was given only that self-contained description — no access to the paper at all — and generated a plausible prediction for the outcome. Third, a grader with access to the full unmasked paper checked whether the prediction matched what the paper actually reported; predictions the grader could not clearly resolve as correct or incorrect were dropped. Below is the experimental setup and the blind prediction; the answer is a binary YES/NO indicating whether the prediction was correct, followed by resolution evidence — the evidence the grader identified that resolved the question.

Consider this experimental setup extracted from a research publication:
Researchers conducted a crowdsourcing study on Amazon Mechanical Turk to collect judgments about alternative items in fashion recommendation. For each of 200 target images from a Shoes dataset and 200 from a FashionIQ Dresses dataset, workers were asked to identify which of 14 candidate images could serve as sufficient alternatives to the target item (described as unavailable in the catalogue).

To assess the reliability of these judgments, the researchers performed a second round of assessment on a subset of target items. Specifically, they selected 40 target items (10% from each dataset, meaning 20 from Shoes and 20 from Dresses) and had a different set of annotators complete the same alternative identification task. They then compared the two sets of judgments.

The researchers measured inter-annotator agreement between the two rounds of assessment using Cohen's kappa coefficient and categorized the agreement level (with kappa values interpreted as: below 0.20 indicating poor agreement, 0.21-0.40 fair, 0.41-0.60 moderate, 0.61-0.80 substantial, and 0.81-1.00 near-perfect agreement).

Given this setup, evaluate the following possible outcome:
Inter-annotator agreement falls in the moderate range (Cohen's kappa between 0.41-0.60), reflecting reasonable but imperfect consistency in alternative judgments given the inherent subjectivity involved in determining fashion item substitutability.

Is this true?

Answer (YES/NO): NO